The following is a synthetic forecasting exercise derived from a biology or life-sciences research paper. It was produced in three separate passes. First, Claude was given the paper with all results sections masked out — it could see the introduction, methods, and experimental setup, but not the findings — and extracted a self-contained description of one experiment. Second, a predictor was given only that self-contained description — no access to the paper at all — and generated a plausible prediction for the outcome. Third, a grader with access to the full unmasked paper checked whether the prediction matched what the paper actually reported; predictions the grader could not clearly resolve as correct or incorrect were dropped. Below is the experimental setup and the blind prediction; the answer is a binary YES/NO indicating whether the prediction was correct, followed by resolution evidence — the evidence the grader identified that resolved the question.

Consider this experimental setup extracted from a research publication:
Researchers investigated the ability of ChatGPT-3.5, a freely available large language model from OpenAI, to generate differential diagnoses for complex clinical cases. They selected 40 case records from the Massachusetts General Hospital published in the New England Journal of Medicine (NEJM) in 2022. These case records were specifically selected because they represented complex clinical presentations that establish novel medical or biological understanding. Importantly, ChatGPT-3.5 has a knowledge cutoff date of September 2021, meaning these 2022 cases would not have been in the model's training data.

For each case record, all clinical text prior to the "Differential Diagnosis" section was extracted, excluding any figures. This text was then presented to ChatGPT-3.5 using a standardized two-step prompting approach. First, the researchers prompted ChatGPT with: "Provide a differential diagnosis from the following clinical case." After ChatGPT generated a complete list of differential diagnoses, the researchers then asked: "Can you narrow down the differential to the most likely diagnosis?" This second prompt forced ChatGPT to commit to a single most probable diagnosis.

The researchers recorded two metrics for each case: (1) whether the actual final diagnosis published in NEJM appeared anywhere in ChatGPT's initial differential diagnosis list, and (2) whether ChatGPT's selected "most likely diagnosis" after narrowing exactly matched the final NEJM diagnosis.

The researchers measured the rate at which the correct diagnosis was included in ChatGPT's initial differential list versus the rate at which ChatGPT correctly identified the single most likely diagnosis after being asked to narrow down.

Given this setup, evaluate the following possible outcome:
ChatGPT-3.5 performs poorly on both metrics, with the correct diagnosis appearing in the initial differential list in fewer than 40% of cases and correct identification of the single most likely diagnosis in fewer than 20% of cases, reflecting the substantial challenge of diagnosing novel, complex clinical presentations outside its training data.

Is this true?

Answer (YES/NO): NO